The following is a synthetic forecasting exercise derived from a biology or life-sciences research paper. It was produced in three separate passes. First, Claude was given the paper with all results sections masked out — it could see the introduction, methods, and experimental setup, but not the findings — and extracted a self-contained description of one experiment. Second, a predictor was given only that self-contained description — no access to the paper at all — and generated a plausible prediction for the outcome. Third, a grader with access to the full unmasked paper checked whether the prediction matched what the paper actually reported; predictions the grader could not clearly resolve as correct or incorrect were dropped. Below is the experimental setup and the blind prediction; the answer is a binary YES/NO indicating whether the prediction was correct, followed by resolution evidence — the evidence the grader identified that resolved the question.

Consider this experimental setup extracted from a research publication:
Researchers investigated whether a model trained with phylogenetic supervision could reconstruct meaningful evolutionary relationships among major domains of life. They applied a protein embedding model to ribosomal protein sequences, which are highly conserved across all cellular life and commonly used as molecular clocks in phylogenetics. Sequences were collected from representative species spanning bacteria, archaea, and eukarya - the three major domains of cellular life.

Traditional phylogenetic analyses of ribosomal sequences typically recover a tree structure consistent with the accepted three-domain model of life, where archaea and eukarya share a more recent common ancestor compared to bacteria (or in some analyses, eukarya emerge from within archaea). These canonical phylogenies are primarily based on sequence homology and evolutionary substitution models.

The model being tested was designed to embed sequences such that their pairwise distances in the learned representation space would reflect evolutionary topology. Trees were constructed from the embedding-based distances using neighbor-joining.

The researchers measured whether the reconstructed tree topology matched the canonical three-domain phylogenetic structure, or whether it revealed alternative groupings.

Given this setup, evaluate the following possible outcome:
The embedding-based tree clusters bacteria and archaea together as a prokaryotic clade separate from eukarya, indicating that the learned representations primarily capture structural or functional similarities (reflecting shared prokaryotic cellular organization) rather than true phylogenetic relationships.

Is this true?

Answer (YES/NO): NO